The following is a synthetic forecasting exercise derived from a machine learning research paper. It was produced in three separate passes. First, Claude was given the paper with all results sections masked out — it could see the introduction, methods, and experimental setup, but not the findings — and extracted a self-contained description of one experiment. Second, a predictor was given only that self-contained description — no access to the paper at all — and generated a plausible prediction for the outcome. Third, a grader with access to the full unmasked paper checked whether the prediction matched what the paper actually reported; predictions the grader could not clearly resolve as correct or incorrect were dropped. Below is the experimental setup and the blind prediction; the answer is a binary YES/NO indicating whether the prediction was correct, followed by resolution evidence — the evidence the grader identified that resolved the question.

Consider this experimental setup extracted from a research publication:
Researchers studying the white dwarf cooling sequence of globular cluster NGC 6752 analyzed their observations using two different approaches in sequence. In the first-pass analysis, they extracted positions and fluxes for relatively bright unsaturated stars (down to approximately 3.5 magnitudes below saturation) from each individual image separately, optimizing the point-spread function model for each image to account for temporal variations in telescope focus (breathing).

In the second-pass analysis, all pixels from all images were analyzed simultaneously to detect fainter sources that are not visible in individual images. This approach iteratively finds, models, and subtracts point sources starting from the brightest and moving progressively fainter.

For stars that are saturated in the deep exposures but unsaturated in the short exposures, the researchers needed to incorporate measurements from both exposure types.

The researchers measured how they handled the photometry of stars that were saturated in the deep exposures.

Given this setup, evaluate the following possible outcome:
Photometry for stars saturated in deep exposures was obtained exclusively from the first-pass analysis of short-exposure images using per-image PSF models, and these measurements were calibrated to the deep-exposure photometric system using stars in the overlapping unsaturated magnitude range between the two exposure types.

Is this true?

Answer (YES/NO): NO